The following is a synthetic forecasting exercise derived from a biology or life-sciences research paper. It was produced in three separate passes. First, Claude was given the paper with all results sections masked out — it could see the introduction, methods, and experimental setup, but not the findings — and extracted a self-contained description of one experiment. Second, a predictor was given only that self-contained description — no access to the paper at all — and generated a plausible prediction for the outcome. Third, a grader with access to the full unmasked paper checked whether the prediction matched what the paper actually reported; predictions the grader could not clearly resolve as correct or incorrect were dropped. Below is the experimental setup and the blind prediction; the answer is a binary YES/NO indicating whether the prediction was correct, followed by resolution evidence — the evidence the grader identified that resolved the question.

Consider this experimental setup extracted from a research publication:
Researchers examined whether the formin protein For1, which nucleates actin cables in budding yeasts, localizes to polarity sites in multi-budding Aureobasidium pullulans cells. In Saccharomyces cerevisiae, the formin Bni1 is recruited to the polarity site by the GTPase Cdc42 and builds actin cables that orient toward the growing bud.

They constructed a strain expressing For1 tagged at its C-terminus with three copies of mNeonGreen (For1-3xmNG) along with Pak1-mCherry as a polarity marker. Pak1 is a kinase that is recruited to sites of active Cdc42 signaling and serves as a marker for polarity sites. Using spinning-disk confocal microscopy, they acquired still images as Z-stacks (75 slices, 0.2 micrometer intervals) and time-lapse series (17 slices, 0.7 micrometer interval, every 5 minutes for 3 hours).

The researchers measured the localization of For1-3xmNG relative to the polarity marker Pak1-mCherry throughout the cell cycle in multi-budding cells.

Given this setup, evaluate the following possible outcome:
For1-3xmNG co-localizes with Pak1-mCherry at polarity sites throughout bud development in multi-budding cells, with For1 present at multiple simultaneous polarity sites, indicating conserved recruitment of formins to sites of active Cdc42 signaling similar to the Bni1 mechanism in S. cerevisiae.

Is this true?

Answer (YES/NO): YES